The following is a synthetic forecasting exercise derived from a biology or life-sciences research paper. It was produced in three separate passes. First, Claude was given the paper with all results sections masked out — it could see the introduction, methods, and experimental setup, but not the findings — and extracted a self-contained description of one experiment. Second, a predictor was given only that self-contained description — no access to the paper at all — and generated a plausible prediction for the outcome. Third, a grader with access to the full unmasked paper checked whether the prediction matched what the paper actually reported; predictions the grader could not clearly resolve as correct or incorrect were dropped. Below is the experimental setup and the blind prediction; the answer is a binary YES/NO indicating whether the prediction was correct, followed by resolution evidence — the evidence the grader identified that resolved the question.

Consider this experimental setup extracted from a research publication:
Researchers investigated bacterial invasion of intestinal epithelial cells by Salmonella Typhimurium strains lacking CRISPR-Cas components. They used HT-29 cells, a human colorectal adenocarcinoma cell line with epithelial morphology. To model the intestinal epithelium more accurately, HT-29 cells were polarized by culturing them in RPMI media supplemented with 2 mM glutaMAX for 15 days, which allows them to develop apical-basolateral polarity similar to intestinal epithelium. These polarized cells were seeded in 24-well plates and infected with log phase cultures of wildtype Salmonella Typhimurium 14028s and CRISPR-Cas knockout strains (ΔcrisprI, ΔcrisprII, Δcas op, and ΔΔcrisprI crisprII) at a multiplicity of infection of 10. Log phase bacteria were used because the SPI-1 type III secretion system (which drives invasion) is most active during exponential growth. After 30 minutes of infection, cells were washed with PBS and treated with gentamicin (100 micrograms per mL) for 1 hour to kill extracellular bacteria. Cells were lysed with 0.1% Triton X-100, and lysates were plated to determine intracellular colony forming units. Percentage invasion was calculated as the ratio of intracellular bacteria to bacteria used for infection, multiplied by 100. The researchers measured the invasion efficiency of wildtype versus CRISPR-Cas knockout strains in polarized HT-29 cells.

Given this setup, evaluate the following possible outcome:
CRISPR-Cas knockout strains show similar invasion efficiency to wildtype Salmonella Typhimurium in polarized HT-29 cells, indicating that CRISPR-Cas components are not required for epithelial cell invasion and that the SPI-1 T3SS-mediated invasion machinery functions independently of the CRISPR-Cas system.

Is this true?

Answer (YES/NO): NO